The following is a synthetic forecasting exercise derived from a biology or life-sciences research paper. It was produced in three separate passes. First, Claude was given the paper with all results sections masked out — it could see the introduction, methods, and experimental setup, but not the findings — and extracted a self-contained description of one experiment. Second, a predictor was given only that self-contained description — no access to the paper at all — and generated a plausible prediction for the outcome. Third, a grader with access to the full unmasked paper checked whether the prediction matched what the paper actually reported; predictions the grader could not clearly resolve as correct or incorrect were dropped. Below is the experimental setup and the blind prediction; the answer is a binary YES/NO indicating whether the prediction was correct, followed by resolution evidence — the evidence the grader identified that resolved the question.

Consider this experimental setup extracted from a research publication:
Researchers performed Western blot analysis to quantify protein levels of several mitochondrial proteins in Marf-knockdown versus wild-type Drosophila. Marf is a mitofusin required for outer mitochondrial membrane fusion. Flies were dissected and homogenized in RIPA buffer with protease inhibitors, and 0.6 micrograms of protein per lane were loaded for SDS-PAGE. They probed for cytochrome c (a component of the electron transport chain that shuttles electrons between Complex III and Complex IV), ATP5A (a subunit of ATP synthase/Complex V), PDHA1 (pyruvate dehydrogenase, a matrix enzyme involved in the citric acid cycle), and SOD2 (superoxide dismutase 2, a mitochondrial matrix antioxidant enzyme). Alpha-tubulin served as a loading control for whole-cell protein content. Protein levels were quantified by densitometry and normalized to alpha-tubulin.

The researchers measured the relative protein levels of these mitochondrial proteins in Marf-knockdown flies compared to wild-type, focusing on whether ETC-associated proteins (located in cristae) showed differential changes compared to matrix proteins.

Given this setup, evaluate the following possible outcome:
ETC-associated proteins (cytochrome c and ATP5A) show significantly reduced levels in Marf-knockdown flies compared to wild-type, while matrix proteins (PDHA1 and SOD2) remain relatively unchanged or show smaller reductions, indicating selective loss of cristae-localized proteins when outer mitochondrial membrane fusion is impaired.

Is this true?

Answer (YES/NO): NO